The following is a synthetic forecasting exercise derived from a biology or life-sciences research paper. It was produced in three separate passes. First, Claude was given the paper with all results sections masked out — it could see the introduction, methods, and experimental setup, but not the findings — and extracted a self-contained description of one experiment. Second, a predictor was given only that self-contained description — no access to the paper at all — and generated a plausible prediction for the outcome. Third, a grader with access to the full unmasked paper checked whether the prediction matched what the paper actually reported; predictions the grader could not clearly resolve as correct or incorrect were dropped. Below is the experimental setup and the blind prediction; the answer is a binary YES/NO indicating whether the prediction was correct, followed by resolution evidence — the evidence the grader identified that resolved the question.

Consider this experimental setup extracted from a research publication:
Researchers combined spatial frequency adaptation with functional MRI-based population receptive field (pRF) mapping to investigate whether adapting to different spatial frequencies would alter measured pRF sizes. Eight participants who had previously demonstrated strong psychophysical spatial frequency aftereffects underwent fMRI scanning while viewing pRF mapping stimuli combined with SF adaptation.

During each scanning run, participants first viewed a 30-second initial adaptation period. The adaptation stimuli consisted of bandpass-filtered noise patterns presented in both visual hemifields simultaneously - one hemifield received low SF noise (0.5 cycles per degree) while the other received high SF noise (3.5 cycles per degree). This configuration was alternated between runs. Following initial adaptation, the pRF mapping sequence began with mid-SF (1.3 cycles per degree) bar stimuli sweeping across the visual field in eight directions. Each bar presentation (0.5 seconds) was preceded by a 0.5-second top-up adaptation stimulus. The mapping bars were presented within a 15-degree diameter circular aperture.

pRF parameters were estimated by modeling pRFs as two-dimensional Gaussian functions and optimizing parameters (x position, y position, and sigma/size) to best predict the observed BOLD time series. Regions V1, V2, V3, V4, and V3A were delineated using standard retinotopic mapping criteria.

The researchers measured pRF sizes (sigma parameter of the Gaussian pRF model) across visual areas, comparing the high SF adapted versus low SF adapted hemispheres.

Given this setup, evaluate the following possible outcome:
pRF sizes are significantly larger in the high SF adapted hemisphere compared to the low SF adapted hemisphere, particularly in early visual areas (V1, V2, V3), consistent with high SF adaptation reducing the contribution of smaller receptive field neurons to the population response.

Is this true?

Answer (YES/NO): YES